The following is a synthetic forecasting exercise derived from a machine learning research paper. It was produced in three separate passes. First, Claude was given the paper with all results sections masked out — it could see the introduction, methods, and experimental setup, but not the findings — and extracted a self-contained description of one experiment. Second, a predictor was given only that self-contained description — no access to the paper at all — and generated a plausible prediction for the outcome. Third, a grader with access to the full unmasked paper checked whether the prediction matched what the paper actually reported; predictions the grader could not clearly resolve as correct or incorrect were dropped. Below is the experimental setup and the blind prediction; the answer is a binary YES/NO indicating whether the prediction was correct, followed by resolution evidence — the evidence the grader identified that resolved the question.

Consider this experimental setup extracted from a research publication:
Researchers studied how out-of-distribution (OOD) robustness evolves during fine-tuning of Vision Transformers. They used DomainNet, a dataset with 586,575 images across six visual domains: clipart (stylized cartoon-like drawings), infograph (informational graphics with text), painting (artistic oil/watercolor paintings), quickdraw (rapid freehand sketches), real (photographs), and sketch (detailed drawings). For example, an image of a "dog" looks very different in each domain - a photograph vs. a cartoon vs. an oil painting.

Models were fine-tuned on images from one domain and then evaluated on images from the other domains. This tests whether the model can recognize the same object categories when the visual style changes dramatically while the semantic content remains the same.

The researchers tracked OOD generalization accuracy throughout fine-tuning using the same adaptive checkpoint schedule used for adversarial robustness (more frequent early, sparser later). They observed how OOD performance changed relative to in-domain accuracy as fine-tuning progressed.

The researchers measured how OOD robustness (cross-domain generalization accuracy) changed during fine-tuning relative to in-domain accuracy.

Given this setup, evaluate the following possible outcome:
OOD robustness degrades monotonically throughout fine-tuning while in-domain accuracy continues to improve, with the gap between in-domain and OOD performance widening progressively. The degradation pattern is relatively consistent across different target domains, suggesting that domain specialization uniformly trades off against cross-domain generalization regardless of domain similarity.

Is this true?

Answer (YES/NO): NO